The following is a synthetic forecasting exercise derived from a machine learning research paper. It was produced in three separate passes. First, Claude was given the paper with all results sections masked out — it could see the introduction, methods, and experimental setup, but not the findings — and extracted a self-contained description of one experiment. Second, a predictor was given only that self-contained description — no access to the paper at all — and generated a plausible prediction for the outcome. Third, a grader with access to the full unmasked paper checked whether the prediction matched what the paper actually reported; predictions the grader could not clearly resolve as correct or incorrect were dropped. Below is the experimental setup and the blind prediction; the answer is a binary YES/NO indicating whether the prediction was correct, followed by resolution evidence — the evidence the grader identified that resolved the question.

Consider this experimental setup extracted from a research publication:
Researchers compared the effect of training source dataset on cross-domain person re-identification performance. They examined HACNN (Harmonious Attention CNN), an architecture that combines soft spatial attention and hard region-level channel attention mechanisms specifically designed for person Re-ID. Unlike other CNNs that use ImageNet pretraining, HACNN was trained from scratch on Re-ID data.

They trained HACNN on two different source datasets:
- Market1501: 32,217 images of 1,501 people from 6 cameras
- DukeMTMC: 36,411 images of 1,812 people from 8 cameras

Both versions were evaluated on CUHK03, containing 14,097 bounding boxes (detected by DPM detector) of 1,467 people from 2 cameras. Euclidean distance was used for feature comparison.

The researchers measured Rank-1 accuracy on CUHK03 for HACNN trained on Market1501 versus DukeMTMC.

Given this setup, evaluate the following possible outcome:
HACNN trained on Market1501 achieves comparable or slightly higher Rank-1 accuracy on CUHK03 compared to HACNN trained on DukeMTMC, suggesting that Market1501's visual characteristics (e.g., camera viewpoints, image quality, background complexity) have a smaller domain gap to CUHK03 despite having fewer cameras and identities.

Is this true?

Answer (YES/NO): NO